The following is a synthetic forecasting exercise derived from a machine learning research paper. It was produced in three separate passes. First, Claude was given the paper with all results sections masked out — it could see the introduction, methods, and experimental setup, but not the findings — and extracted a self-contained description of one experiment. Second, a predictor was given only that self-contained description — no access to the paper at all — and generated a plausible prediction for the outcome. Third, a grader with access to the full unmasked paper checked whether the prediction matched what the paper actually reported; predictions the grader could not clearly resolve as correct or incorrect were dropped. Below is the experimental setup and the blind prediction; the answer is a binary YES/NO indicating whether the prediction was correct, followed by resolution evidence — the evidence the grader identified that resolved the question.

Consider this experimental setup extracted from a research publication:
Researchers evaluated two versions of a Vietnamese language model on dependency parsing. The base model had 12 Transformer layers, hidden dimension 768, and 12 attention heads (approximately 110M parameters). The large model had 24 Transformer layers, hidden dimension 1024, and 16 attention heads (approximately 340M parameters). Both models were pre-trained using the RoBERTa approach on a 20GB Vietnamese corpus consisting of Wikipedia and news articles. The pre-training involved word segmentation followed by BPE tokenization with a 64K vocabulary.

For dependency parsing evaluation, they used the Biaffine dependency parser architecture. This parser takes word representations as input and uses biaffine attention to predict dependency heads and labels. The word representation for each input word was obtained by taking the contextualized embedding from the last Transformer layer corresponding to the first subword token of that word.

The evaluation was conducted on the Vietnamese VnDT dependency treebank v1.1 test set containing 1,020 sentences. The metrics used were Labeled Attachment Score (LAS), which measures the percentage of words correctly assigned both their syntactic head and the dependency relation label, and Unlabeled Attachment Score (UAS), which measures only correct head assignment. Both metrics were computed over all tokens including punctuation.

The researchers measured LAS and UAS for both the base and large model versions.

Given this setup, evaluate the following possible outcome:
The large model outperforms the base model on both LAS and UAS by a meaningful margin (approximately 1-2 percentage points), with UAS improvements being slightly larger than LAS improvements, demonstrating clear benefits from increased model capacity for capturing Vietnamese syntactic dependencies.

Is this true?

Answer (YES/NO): NO